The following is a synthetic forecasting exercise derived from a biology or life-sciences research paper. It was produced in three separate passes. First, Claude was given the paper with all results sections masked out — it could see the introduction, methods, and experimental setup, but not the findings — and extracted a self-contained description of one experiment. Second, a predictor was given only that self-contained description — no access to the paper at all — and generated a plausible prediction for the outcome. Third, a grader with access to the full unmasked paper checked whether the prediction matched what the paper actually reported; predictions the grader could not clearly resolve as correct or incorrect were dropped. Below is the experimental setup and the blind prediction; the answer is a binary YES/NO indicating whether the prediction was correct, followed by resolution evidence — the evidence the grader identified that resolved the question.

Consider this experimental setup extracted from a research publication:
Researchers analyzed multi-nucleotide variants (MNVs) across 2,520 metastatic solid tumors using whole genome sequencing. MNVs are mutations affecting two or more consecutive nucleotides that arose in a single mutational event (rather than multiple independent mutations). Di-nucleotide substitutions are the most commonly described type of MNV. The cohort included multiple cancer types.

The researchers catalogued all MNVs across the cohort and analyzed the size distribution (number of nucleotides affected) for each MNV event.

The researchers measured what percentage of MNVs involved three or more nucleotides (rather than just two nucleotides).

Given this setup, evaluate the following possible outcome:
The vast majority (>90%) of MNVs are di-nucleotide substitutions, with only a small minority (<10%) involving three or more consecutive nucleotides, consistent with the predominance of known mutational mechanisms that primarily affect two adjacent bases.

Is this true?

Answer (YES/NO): NO